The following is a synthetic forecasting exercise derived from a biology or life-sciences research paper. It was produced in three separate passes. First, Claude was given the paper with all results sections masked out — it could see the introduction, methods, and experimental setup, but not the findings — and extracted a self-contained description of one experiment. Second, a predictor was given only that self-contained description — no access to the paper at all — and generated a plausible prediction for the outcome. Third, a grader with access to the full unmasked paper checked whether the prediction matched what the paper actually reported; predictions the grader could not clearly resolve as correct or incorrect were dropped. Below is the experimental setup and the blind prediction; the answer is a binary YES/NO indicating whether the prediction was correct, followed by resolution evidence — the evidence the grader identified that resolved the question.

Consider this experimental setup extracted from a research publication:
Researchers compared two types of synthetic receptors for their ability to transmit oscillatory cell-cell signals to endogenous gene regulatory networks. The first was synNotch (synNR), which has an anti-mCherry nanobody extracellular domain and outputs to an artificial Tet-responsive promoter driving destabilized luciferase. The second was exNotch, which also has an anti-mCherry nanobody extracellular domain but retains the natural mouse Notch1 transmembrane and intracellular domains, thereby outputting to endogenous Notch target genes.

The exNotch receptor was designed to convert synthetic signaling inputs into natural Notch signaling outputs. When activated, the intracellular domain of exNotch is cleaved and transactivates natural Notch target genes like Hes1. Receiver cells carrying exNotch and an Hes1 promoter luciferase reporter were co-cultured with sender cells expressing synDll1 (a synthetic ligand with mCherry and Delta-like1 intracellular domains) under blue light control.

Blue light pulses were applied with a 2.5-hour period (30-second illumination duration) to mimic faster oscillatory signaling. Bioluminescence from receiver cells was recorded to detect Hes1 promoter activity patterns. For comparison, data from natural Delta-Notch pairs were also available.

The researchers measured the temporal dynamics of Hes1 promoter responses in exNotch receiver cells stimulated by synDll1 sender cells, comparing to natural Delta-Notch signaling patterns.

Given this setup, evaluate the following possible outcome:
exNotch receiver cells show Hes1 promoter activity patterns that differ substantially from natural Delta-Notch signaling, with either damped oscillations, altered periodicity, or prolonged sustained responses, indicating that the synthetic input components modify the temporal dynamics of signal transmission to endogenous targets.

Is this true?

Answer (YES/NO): NO